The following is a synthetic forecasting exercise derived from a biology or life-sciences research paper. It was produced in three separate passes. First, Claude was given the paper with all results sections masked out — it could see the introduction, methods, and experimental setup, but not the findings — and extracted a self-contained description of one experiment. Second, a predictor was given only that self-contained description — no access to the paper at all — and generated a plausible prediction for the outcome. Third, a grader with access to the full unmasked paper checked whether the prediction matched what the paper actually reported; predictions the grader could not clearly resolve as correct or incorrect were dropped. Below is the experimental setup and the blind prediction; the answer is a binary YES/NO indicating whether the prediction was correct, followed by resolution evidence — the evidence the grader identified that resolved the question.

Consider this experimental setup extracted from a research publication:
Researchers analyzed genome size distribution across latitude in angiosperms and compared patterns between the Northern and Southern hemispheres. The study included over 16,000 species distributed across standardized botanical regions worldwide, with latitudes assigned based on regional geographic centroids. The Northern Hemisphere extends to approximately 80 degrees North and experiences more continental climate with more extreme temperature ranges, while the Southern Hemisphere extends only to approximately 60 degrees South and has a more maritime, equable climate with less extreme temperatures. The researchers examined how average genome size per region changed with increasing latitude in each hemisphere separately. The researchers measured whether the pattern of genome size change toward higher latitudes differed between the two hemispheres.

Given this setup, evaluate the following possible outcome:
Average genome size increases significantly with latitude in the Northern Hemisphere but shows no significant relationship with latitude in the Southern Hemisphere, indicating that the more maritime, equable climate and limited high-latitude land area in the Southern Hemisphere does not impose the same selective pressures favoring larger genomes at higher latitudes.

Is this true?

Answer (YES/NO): NO